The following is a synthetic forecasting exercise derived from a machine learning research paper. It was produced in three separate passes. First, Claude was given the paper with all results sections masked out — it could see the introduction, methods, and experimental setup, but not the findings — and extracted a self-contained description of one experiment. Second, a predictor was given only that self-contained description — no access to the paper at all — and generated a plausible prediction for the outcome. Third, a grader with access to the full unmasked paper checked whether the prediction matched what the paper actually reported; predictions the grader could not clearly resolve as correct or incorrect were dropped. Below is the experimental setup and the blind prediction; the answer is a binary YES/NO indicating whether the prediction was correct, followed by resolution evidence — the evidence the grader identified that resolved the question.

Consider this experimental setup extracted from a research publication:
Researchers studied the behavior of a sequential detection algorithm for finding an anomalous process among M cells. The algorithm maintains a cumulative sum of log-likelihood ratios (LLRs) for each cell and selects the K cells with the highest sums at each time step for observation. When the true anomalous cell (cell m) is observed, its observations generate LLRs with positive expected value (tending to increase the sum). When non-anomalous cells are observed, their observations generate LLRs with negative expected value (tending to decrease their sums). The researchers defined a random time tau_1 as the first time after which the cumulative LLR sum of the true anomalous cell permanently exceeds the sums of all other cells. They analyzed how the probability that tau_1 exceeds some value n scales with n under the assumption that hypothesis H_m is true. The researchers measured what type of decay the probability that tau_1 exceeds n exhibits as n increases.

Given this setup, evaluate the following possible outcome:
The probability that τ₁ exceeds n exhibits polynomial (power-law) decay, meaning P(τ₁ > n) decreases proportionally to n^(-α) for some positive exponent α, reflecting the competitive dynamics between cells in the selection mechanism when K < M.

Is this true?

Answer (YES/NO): NO